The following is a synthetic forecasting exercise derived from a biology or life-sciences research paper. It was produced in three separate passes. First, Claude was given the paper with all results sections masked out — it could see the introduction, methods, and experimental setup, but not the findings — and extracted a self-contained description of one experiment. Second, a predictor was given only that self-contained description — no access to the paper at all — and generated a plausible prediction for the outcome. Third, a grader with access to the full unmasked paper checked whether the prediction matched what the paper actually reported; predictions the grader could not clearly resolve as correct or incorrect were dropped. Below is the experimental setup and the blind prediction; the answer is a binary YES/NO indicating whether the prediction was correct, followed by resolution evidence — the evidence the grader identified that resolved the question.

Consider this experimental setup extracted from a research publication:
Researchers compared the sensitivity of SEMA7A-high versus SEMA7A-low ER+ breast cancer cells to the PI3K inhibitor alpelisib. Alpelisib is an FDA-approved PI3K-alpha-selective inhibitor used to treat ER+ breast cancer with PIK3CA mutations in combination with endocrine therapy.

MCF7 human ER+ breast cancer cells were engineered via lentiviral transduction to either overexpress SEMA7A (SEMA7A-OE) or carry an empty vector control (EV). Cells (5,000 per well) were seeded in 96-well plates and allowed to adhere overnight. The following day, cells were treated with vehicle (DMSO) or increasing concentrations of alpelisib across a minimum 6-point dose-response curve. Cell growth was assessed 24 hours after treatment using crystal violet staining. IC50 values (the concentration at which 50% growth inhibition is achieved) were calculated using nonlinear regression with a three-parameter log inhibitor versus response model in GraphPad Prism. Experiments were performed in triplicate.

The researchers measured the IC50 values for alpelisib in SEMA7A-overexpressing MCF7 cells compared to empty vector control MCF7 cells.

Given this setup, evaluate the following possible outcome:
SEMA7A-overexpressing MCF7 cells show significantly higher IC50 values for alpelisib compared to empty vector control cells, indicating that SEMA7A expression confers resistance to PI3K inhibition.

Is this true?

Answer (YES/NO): NO